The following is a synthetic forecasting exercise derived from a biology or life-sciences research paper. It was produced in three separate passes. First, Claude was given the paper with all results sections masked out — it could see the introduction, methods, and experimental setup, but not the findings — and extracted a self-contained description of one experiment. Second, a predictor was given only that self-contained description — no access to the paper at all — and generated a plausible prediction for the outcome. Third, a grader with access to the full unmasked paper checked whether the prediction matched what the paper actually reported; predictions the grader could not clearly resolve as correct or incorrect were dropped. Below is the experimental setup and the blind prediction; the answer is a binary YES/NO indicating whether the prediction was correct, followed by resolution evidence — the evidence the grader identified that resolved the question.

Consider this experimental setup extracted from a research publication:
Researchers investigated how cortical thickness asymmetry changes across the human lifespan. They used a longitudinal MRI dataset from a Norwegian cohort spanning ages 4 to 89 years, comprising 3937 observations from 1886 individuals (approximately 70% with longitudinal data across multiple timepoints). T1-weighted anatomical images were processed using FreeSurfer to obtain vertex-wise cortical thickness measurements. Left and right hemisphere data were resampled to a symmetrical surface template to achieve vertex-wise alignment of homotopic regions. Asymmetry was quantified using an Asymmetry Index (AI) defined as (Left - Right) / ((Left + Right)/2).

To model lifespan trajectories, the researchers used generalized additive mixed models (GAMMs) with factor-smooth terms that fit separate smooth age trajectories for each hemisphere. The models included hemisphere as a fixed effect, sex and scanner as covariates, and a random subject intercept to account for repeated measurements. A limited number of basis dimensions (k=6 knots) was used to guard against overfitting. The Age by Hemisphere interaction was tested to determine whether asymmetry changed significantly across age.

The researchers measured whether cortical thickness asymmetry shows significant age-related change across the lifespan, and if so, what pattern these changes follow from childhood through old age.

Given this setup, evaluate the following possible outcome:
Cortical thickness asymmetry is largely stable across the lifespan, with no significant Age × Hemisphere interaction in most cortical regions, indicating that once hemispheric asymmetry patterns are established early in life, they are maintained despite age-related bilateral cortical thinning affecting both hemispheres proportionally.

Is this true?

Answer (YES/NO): NO